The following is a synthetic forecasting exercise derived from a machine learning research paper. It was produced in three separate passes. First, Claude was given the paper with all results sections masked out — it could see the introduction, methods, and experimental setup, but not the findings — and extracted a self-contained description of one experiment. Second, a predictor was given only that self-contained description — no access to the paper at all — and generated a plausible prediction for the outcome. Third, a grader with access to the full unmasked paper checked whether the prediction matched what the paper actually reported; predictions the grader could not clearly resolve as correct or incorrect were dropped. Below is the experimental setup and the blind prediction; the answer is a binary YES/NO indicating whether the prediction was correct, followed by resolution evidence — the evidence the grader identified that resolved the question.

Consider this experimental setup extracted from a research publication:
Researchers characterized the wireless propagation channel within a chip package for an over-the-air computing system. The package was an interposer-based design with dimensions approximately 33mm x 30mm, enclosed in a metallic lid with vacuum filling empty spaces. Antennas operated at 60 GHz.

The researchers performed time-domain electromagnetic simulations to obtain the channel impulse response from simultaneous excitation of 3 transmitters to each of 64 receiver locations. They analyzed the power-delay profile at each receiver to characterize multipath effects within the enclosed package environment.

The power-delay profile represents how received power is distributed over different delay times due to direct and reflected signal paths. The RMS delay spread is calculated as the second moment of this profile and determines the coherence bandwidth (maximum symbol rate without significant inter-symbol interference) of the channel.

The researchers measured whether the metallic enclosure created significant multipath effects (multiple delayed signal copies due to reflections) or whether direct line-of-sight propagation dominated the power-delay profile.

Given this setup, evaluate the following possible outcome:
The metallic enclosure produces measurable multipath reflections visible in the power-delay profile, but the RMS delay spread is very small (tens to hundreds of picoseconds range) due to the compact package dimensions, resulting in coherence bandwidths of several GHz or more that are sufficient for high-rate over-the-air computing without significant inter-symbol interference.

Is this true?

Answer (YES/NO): YES